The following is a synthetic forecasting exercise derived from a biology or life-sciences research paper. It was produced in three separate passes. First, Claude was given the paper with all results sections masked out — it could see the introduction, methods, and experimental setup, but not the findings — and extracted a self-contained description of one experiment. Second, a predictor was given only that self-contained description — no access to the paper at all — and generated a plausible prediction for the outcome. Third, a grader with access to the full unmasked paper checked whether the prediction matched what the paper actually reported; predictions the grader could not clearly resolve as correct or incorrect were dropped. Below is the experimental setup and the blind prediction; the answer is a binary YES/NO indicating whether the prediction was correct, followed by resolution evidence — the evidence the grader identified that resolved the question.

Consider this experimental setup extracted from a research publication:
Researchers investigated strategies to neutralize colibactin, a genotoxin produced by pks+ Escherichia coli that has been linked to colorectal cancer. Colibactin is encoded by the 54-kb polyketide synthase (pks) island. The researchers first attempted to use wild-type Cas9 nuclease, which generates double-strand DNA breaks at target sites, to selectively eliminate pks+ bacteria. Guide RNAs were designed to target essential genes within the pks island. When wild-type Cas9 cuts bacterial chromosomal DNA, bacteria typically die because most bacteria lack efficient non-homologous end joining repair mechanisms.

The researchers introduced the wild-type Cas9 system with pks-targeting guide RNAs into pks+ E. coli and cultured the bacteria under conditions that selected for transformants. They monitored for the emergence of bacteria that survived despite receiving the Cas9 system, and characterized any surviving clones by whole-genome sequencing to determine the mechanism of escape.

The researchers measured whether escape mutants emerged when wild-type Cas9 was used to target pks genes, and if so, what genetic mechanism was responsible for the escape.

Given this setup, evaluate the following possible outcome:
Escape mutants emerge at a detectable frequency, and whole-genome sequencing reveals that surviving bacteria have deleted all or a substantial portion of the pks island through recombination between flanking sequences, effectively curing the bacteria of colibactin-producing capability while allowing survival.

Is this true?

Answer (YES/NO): NO